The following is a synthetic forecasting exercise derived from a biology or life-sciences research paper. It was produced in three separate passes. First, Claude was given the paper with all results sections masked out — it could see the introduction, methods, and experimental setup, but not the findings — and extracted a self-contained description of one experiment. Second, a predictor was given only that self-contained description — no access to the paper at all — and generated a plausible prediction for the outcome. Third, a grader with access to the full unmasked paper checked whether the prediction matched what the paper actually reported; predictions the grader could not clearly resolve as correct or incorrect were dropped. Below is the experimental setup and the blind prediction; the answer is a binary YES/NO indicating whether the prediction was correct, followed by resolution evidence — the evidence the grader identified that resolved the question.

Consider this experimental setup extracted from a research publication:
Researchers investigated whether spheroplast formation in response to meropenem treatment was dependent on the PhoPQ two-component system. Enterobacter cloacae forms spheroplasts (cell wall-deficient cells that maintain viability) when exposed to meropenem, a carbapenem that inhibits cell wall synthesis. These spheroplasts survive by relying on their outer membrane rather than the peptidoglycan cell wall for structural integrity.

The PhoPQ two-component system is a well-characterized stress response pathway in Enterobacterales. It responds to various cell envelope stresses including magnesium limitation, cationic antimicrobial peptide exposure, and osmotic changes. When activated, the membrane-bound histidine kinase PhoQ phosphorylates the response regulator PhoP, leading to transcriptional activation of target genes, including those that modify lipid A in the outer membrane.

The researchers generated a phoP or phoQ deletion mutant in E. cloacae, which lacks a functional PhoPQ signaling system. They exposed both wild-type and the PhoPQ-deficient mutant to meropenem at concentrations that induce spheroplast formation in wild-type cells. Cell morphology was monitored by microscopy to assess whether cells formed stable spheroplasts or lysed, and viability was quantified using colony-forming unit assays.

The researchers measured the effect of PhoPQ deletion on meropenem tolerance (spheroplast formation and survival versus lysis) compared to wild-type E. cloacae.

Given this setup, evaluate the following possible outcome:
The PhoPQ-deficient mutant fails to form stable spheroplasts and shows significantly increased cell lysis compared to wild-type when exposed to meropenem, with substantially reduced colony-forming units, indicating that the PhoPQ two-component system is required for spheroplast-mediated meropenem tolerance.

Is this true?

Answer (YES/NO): YES